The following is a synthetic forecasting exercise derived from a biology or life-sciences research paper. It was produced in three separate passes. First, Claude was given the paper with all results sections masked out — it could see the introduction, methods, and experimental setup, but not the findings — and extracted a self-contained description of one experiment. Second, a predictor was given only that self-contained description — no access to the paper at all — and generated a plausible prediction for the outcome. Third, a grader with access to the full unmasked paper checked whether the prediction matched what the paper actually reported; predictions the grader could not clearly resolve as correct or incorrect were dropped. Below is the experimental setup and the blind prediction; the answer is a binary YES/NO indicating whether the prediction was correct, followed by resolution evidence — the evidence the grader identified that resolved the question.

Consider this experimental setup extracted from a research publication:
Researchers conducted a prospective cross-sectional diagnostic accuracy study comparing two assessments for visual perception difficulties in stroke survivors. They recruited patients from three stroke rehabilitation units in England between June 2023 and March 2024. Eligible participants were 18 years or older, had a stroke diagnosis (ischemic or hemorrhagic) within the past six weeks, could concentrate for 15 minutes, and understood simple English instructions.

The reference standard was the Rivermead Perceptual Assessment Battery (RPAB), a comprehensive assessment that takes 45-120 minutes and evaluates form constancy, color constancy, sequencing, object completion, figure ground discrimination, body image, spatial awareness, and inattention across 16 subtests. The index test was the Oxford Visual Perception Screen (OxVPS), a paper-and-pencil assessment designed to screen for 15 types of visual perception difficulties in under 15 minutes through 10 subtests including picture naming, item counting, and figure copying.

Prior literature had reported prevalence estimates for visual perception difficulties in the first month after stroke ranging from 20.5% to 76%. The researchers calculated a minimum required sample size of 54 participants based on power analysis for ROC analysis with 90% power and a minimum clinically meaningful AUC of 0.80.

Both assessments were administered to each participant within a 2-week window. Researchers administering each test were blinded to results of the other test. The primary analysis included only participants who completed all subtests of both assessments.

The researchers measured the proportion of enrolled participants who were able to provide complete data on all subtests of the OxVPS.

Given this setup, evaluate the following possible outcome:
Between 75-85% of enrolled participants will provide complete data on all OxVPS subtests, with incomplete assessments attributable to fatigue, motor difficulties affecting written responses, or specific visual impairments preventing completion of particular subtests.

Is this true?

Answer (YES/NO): NO